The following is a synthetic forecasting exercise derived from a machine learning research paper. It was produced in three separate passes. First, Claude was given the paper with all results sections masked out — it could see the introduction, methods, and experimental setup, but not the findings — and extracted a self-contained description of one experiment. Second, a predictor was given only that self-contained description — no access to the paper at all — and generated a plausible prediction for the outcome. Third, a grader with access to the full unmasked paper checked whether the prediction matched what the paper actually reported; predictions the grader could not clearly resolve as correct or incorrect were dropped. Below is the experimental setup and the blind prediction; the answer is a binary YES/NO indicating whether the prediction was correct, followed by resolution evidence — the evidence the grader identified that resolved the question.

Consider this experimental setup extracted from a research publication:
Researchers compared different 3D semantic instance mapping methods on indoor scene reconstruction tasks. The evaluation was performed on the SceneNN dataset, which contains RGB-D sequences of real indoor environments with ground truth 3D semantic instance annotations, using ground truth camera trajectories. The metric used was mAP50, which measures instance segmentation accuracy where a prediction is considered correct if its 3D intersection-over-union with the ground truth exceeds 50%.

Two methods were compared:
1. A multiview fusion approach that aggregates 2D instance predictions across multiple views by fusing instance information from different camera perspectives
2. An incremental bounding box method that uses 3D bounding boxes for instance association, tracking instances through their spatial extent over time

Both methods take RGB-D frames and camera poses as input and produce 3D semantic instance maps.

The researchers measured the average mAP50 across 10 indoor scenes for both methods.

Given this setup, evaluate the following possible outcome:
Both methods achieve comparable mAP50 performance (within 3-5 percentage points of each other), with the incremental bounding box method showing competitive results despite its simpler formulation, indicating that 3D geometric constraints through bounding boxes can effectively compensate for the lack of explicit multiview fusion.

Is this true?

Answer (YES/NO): NO